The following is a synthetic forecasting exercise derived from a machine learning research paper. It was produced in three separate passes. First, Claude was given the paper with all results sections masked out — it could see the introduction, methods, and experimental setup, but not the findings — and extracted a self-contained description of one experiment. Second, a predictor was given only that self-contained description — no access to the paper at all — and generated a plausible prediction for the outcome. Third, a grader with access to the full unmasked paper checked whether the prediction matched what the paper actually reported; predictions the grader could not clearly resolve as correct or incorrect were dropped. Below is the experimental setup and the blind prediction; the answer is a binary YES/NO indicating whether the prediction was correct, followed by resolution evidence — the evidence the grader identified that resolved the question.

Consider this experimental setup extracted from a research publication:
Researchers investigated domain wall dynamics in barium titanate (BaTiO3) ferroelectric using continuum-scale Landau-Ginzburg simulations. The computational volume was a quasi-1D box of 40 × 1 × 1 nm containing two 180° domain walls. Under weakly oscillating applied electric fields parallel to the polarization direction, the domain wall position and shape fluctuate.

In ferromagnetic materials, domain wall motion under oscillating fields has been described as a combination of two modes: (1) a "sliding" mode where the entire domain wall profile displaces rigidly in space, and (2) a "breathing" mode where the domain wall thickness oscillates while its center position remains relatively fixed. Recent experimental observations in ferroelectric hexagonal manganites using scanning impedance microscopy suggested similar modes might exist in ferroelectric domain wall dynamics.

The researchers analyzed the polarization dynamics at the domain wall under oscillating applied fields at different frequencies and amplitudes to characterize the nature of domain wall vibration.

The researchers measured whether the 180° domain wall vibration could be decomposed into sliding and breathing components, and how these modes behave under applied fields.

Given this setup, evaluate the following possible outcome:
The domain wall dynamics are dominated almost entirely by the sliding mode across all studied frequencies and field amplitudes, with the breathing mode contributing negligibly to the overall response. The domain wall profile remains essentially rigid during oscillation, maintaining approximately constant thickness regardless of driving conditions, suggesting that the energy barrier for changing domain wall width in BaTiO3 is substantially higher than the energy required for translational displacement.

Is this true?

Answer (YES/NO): NO